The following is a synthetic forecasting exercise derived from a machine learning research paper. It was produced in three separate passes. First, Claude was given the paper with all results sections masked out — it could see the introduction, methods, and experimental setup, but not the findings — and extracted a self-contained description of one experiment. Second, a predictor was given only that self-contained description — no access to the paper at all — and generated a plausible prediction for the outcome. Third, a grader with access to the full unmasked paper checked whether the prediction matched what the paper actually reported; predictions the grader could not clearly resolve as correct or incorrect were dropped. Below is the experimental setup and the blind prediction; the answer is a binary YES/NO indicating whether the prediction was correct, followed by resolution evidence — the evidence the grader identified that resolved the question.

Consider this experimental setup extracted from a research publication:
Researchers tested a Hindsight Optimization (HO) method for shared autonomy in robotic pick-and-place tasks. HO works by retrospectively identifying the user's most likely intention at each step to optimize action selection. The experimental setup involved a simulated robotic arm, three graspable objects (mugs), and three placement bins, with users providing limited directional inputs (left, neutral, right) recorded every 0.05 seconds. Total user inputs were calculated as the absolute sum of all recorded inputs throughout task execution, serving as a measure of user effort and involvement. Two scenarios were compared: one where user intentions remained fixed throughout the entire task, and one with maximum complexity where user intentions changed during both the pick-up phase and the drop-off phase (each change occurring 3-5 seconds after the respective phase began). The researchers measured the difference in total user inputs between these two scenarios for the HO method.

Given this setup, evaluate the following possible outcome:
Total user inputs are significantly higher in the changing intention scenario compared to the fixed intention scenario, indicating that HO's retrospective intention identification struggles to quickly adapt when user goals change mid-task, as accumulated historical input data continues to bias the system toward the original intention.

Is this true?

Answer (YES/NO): YES